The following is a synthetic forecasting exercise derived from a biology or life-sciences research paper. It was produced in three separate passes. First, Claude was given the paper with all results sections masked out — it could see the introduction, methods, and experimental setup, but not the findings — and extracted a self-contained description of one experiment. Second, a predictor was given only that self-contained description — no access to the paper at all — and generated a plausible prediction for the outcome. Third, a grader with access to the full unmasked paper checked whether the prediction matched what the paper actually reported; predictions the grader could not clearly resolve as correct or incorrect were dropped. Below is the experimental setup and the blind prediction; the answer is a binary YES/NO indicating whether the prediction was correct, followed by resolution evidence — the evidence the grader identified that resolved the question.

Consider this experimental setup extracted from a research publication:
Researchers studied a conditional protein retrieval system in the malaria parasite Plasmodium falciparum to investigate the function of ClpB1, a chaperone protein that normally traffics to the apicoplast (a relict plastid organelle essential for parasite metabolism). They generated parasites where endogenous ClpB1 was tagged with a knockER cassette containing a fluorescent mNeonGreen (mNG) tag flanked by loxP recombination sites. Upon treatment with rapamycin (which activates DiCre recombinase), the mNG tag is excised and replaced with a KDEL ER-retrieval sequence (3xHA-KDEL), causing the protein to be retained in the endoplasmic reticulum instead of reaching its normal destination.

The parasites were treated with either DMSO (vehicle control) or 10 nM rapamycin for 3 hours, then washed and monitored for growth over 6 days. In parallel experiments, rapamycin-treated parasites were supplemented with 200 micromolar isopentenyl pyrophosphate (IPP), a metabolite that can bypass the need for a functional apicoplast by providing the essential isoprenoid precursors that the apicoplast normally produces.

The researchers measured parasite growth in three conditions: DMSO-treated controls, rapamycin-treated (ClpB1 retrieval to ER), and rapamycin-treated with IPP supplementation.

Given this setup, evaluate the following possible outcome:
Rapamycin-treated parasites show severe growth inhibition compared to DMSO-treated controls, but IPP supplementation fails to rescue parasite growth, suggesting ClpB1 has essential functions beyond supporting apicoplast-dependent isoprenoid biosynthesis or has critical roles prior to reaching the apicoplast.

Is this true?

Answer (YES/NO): NO